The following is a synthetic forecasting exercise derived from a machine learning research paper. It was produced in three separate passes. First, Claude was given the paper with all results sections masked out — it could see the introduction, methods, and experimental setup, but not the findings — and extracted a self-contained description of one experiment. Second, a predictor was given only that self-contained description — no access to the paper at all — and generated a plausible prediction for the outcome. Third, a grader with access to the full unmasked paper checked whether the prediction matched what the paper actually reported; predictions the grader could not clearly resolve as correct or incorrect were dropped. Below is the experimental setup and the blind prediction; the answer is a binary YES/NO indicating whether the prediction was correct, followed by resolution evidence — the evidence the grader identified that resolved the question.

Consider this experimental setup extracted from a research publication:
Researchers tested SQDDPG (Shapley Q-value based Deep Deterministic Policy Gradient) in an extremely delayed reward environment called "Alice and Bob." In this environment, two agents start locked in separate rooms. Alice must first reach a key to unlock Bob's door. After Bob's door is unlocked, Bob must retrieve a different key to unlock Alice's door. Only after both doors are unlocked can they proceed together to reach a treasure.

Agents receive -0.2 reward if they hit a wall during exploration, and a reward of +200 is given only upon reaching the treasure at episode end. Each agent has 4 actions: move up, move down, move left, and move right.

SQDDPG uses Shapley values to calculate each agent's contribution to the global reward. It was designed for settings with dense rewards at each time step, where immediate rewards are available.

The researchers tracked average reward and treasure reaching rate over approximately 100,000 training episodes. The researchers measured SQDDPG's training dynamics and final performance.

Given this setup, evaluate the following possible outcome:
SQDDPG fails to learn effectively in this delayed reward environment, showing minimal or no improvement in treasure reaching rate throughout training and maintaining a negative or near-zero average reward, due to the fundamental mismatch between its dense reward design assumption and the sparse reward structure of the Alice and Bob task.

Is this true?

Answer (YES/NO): NO